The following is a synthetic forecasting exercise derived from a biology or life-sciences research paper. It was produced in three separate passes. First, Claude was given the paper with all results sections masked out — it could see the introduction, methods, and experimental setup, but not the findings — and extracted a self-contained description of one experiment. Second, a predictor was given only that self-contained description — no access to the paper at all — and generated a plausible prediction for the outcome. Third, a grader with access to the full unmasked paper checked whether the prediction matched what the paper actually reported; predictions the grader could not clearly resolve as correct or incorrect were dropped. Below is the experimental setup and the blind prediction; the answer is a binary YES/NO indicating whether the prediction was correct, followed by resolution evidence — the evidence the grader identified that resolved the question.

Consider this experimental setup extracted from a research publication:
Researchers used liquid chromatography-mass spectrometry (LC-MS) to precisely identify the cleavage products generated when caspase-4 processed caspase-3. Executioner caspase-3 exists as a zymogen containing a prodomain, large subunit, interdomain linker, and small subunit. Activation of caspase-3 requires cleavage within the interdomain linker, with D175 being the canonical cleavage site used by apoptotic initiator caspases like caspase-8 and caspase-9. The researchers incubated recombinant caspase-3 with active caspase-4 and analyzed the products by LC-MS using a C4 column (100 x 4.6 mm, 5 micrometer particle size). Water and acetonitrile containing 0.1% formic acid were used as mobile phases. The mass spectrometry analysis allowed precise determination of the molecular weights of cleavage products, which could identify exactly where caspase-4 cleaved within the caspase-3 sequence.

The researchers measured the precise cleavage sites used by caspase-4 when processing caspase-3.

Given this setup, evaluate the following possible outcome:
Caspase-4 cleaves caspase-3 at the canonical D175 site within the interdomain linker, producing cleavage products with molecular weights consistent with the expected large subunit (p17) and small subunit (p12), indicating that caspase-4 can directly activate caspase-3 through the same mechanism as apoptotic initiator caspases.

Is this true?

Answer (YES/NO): NO